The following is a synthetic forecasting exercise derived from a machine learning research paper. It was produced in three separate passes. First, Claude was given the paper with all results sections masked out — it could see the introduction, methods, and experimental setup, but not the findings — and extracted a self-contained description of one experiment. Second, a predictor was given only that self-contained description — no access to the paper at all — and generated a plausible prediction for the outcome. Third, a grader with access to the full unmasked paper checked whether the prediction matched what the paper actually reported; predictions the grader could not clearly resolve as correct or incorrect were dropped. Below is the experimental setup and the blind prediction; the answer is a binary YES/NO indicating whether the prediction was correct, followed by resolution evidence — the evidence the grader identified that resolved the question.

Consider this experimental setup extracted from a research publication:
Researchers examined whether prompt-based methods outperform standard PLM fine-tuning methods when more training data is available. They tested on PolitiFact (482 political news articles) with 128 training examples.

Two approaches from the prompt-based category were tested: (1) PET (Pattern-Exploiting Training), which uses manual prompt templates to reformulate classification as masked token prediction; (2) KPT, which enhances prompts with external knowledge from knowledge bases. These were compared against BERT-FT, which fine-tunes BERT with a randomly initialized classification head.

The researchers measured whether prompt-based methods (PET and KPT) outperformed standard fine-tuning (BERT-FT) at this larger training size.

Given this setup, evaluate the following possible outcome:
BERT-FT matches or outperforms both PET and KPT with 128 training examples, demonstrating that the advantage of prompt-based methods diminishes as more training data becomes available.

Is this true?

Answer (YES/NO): NO